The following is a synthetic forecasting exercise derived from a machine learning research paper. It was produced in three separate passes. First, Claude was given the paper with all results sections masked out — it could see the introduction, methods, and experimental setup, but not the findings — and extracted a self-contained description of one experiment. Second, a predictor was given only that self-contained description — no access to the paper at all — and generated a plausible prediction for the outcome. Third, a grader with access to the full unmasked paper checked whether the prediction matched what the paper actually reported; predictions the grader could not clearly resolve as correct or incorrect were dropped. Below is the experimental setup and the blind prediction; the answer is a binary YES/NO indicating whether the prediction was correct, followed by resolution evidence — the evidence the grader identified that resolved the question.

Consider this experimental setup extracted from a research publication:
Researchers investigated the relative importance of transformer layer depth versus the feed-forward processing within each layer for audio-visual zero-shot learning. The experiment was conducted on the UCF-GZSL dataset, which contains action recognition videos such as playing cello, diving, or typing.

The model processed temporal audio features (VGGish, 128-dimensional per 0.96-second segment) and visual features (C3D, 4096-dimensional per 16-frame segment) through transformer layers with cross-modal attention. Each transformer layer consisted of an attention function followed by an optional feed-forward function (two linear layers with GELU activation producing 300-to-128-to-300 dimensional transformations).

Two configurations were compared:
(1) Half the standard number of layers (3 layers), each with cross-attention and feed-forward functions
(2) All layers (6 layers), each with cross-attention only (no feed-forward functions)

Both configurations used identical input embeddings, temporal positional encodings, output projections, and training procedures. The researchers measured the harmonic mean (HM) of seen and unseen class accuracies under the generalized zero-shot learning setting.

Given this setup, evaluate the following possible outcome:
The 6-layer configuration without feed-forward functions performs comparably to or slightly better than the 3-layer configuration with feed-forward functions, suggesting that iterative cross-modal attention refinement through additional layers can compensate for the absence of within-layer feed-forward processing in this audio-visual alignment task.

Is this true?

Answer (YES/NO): NO